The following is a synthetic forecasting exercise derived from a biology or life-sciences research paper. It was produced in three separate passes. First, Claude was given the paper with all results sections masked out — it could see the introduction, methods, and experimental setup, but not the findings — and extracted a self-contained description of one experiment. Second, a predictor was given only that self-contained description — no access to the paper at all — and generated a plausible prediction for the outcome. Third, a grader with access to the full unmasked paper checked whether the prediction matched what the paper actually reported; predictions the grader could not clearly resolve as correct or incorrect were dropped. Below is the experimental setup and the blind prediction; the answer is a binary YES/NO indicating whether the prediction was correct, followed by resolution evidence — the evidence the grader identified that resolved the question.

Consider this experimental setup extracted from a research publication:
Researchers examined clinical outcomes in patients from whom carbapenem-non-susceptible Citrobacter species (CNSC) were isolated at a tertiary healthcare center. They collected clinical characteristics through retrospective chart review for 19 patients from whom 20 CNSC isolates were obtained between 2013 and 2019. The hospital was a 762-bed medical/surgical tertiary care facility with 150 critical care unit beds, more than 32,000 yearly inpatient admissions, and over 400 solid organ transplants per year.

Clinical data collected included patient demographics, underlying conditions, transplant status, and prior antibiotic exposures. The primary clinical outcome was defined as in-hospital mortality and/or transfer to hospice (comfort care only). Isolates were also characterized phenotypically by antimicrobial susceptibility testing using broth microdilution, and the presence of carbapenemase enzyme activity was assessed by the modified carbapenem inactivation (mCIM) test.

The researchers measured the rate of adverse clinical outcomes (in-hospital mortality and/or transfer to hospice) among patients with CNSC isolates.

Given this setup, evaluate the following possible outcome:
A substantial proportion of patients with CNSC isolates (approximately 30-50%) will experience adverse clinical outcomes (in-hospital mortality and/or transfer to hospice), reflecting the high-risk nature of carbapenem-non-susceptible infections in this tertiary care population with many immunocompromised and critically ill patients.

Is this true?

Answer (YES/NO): YES